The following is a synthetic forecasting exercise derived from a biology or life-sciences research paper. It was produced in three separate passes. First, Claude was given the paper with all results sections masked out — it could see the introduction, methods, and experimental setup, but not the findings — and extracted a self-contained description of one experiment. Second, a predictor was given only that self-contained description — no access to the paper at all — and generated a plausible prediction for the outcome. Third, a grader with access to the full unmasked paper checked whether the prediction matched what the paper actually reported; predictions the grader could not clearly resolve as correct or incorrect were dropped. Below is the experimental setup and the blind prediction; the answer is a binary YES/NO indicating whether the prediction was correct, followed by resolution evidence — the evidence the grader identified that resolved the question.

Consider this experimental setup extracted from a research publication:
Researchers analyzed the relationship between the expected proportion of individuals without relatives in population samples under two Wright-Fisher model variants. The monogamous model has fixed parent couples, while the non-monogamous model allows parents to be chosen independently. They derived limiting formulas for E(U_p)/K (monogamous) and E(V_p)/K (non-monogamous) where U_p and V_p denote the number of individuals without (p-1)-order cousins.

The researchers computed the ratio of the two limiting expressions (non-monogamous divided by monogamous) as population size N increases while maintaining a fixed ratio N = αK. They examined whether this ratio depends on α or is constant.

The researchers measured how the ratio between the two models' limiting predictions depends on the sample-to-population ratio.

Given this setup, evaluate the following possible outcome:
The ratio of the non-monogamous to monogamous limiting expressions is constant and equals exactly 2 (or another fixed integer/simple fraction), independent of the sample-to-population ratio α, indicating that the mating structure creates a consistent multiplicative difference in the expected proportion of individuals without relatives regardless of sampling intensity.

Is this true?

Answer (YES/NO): NO